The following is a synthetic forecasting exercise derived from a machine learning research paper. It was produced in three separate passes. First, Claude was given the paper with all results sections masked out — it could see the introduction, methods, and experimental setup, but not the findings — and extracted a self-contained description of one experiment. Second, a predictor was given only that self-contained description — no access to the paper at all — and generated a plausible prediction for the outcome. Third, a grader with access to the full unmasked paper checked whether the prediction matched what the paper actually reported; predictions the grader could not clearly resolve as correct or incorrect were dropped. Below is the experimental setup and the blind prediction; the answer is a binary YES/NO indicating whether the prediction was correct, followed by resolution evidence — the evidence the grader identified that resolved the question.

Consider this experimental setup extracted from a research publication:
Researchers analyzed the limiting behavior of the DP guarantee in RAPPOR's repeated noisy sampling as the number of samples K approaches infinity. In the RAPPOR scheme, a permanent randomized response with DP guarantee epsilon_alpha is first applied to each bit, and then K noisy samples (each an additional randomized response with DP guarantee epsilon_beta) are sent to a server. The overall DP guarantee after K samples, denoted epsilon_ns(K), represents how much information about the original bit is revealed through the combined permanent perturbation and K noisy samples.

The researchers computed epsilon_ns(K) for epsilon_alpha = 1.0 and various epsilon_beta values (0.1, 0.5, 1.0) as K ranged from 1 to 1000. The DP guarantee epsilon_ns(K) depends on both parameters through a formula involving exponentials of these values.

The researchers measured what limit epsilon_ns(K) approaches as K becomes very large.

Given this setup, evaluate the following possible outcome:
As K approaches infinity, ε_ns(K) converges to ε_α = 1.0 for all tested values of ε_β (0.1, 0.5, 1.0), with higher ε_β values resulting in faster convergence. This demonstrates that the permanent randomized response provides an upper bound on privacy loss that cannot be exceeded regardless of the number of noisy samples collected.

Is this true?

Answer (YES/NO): YES